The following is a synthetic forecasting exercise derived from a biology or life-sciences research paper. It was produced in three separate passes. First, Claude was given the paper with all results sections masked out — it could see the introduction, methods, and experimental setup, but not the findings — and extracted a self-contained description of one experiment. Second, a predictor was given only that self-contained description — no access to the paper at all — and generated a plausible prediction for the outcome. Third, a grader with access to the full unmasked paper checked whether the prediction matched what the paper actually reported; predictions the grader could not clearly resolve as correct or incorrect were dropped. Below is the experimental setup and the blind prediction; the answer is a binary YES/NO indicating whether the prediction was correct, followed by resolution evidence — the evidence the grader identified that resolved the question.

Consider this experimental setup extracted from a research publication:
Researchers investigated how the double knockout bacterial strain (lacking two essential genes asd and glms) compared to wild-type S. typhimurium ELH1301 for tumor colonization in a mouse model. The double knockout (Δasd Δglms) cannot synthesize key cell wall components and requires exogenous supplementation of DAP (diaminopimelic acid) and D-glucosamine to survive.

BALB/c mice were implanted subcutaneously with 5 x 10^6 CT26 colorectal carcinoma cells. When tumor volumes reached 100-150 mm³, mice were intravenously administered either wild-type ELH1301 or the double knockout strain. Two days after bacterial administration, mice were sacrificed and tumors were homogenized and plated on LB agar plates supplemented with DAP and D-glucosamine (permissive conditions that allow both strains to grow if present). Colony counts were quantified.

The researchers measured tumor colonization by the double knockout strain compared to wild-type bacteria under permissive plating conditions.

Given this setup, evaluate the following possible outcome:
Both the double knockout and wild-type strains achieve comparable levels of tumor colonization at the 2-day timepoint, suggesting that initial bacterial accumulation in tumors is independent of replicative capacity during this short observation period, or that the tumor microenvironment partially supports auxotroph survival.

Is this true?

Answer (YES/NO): NO